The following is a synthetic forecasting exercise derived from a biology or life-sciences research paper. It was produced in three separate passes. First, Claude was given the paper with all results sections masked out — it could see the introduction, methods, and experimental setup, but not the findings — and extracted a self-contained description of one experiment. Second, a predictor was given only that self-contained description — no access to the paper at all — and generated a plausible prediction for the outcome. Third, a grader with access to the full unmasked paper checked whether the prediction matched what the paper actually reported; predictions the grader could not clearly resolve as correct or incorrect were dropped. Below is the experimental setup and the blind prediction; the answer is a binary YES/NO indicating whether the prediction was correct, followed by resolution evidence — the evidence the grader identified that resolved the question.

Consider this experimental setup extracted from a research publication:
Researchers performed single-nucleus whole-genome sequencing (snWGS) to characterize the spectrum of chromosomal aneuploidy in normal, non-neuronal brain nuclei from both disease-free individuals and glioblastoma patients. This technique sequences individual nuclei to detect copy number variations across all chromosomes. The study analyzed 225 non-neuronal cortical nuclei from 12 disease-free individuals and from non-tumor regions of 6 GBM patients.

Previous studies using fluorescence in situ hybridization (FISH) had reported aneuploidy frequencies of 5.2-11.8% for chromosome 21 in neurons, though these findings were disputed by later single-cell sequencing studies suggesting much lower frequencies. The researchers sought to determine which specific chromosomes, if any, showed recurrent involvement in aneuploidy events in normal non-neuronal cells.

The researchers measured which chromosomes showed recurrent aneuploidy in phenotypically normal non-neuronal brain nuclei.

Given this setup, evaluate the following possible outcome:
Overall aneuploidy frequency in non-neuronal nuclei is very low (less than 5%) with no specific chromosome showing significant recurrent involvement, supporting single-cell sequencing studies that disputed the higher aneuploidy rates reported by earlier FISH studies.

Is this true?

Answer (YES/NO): NO